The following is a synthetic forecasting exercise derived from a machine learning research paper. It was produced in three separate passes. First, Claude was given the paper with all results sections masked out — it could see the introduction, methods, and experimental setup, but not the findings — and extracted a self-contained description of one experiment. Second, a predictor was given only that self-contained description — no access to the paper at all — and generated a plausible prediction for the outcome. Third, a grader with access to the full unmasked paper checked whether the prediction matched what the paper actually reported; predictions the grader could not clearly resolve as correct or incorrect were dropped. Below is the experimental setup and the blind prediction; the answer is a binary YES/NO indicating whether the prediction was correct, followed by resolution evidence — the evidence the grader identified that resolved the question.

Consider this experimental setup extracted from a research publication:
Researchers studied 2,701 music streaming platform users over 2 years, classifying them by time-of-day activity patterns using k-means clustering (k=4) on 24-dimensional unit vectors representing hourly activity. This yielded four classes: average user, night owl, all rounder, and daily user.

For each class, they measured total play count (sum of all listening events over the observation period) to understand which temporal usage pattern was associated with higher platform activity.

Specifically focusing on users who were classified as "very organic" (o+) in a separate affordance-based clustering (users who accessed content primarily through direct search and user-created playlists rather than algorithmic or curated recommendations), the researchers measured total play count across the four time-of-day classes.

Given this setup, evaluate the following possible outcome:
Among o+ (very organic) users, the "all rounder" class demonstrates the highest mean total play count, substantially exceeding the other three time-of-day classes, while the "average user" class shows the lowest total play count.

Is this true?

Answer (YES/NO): YES